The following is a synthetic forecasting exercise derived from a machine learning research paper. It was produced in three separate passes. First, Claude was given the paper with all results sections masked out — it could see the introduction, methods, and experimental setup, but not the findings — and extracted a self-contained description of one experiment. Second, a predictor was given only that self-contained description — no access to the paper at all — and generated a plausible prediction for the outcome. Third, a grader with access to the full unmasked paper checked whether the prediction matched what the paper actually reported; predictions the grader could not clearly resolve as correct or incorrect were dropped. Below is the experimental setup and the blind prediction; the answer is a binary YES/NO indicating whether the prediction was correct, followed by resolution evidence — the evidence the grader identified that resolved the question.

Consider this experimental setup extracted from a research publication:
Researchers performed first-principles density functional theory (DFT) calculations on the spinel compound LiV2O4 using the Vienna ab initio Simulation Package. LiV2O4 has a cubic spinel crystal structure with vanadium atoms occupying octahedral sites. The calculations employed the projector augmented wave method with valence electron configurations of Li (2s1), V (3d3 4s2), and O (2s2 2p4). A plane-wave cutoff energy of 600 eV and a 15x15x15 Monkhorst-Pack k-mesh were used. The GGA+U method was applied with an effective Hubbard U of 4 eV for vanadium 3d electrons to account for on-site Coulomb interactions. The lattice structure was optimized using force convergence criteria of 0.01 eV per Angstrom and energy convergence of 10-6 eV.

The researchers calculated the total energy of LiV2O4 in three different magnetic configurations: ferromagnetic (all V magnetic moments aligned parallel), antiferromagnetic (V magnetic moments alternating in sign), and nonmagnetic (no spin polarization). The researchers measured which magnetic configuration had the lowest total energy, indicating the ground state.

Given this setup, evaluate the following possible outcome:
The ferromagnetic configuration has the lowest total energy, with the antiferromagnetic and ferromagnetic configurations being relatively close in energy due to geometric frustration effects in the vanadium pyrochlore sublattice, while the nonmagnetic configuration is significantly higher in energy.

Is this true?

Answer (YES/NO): YES